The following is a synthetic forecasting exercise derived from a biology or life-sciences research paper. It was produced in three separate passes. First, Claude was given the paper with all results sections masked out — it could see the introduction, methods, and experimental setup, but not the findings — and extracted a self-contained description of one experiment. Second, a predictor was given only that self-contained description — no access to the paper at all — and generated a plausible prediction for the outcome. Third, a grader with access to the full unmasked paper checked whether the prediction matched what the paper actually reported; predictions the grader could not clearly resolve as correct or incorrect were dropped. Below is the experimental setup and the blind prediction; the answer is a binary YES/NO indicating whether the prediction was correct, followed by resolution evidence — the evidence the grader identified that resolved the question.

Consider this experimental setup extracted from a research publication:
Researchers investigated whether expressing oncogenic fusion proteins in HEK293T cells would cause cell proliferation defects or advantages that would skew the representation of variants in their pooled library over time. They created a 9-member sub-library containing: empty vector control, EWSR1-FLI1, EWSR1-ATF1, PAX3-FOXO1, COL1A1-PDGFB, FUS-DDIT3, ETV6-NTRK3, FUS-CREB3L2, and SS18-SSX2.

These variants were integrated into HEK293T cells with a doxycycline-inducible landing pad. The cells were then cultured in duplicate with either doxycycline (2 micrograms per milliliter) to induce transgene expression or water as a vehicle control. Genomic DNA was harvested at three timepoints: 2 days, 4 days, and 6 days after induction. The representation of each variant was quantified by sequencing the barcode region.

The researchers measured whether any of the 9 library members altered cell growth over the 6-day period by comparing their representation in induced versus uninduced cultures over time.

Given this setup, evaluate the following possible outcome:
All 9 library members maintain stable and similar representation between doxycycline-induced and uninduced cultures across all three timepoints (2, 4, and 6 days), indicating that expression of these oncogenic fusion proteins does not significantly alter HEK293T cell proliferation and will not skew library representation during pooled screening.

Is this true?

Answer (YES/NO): YES